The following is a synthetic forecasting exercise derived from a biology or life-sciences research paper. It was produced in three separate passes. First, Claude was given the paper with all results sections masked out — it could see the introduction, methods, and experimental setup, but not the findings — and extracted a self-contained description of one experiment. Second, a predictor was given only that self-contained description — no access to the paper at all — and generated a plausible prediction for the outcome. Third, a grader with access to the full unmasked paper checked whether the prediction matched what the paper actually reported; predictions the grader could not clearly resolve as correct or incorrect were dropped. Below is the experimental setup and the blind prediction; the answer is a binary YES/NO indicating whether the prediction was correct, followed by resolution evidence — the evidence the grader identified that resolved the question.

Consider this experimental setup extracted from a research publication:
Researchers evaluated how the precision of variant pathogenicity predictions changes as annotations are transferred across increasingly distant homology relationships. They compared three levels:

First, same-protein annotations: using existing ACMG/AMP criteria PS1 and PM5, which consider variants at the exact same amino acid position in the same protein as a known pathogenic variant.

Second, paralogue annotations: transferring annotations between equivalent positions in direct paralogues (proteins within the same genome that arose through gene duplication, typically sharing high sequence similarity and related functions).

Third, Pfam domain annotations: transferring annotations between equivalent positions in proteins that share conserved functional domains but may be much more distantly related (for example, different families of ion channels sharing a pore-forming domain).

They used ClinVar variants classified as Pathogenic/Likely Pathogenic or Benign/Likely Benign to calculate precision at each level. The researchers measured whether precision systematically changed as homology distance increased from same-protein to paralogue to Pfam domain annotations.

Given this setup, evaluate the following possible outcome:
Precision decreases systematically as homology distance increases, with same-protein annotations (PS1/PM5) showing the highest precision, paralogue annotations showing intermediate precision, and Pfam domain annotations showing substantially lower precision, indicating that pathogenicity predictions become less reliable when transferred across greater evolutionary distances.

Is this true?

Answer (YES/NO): NO